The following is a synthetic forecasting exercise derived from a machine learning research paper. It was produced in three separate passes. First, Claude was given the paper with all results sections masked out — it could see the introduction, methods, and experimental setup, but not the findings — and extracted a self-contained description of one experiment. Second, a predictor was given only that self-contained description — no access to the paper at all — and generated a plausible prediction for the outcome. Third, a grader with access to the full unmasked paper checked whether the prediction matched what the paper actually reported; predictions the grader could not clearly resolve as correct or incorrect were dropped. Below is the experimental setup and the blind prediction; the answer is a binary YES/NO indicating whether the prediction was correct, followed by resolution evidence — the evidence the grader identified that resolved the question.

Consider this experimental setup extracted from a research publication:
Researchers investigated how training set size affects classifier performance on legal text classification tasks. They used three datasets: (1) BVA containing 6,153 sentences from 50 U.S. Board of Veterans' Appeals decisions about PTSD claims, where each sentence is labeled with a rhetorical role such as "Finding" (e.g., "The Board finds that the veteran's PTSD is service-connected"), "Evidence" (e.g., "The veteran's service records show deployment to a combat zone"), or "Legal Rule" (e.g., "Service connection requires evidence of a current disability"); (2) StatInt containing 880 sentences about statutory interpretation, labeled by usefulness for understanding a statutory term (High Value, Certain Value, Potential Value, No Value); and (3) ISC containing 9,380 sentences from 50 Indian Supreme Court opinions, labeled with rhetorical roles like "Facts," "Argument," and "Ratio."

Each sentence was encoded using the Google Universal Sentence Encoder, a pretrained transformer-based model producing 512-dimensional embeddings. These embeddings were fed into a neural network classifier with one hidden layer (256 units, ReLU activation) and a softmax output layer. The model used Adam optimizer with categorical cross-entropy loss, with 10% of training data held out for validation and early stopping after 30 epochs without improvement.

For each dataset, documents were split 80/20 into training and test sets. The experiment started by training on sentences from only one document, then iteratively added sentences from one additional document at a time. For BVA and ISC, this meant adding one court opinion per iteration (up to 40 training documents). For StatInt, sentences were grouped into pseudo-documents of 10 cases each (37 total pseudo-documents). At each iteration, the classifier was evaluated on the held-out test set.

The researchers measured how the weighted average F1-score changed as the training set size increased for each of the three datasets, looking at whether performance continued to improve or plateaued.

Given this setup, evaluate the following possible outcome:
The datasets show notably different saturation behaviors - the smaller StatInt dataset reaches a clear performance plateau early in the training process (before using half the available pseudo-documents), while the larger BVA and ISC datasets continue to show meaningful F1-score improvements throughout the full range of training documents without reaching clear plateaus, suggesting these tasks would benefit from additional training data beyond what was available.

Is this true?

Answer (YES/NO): NO